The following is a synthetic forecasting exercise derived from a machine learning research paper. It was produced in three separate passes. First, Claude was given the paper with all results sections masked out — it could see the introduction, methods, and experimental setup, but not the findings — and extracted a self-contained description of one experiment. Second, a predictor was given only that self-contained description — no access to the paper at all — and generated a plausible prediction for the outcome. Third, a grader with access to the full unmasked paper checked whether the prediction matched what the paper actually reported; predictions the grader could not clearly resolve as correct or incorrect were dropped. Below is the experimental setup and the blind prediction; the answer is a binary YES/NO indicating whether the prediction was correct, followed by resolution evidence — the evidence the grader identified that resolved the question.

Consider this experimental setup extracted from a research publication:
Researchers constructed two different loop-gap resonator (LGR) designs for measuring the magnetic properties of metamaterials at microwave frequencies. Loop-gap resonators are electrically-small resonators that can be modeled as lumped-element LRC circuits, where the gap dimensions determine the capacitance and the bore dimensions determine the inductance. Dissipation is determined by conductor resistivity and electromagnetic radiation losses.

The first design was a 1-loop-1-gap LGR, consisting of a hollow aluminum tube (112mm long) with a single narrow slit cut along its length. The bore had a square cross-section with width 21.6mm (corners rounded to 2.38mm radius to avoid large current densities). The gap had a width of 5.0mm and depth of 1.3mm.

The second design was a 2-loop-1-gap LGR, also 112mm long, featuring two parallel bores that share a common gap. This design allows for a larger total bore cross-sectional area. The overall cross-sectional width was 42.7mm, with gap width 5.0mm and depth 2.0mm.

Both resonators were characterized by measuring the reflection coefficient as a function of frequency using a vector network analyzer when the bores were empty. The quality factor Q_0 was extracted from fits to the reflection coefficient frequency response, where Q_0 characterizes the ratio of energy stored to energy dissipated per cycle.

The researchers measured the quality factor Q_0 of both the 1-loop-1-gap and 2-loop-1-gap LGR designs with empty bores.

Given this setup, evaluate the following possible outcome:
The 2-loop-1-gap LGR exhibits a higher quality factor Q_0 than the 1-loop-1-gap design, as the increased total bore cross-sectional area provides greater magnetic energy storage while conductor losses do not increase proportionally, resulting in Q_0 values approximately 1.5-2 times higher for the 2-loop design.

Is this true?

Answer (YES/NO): YES